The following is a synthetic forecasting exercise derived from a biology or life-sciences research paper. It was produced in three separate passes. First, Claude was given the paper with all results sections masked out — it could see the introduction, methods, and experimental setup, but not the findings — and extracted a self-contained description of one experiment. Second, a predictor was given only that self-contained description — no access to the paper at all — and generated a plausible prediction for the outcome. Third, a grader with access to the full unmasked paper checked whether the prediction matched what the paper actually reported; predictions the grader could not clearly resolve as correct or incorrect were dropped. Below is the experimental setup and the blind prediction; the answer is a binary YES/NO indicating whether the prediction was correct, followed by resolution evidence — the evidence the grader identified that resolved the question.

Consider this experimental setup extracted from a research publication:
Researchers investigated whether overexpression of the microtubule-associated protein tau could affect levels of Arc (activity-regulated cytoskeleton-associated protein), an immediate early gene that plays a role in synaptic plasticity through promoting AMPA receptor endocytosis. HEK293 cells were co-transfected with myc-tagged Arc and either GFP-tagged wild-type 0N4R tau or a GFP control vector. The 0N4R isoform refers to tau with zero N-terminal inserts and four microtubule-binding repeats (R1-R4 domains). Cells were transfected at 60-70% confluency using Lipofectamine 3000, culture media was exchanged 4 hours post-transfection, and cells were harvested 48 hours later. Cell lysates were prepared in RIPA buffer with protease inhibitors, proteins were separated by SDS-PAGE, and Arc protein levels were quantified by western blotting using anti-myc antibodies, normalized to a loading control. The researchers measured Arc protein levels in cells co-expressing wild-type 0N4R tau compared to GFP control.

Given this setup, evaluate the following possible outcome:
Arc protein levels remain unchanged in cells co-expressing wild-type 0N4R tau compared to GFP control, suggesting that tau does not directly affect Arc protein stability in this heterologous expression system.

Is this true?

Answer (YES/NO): NO